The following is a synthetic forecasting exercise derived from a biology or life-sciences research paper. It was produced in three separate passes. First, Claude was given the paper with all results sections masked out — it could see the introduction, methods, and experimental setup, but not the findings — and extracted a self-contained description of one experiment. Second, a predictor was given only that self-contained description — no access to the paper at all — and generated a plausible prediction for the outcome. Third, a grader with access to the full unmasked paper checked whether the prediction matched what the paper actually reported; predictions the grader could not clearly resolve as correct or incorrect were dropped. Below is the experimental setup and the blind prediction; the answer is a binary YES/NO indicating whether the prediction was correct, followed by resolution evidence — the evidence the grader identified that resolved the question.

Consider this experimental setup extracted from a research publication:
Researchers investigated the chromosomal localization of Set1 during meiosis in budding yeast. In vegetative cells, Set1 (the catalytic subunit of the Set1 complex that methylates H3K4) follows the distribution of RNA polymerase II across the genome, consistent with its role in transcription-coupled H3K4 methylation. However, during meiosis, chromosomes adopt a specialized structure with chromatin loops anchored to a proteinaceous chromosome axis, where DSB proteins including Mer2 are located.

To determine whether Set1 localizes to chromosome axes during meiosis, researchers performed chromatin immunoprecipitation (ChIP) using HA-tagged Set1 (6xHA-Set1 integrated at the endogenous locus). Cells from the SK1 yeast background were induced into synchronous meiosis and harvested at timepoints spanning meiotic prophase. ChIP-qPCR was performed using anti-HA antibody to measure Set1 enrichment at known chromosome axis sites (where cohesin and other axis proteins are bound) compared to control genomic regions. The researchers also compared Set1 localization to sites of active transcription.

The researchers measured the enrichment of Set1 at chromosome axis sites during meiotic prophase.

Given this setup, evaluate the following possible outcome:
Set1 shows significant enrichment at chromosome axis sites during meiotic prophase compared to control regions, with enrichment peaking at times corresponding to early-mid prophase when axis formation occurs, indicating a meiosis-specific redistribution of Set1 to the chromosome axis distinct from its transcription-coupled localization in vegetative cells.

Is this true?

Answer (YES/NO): NO